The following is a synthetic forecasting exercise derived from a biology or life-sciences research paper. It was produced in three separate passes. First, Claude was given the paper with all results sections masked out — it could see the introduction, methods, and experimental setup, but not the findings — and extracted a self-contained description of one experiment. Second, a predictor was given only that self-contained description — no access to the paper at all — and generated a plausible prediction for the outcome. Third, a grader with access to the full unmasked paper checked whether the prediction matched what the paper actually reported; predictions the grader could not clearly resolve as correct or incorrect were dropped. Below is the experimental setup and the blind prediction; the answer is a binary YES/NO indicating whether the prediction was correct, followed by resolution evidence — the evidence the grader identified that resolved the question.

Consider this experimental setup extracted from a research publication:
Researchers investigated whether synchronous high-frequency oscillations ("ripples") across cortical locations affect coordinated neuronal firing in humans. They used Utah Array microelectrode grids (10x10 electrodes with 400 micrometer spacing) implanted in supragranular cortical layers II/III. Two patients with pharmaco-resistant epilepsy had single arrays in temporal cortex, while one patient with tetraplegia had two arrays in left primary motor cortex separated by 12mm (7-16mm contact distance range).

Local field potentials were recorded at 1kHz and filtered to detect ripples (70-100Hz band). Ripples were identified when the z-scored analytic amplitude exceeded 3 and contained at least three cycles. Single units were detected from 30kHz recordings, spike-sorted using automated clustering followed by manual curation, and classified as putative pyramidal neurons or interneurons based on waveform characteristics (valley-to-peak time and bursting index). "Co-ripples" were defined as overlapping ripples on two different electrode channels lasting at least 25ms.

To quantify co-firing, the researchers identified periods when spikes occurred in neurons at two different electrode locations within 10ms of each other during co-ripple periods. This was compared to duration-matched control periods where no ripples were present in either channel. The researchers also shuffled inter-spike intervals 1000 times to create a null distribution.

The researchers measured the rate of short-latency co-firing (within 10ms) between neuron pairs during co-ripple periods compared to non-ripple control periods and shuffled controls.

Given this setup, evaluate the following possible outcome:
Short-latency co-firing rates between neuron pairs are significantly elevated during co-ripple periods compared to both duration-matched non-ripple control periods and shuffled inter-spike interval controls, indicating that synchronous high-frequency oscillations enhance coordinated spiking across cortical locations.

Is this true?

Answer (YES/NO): NO